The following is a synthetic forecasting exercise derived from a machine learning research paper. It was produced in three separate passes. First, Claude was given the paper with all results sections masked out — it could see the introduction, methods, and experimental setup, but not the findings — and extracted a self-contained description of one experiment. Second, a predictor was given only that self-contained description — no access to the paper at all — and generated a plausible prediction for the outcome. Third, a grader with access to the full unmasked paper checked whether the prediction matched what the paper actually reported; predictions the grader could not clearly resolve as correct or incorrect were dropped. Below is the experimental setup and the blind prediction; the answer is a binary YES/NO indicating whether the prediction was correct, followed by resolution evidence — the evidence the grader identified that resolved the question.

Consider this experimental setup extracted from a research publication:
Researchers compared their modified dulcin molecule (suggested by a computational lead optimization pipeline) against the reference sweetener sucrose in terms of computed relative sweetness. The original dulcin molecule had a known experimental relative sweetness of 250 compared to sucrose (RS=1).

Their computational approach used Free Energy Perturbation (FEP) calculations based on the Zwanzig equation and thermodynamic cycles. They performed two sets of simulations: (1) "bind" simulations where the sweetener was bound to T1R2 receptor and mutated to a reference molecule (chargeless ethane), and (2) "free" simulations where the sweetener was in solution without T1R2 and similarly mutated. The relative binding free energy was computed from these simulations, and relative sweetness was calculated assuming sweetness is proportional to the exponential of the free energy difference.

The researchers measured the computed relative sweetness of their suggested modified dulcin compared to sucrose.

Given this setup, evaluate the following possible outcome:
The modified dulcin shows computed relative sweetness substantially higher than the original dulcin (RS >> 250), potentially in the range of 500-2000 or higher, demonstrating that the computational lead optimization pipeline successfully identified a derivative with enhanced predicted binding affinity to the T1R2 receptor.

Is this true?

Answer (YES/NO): YES